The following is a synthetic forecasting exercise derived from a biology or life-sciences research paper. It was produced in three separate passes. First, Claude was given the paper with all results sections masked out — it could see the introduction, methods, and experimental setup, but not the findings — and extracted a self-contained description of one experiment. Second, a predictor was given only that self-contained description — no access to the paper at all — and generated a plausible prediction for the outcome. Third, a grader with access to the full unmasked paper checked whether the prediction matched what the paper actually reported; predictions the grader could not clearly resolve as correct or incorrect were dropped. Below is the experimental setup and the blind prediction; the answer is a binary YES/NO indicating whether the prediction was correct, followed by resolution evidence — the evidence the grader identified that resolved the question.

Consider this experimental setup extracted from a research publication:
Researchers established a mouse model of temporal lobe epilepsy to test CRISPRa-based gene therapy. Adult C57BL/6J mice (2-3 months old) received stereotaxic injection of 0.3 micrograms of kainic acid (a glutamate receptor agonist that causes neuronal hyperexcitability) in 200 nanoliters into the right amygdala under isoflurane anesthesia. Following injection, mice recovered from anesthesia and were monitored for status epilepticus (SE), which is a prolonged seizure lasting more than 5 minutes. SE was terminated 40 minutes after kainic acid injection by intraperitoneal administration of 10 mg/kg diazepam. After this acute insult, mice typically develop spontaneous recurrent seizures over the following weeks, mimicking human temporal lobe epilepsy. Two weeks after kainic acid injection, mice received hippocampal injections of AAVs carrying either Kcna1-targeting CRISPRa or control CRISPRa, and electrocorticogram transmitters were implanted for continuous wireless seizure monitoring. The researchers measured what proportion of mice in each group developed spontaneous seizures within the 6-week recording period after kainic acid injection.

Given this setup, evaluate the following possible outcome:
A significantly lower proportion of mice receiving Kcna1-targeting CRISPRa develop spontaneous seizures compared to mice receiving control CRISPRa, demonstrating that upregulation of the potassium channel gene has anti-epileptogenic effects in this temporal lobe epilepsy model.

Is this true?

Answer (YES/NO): NO